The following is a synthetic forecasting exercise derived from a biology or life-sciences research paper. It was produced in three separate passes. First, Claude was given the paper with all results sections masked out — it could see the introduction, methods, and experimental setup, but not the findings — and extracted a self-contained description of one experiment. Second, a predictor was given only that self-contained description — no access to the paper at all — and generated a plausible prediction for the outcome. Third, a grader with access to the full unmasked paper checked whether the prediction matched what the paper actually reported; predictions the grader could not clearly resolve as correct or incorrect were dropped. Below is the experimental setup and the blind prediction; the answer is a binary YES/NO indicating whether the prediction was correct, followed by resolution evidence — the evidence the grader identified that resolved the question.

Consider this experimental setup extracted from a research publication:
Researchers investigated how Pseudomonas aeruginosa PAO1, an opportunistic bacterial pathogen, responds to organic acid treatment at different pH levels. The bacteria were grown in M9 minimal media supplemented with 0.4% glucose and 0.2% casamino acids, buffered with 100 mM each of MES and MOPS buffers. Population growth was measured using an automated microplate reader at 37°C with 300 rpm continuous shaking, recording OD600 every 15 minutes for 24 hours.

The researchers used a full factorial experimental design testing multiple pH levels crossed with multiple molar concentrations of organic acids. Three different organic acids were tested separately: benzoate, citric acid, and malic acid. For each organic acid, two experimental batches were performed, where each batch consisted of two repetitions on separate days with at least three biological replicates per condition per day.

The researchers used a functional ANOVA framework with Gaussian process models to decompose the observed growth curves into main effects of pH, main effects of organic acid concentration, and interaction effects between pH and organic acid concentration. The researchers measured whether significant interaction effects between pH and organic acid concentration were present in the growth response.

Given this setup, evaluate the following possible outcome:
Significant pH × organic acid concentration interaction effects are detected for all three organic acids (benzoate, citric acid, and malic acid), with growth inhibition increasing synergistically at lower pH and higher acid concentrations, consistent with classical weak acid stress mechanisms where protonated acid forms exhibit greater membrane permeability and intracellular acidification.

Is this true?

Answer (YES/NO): NO